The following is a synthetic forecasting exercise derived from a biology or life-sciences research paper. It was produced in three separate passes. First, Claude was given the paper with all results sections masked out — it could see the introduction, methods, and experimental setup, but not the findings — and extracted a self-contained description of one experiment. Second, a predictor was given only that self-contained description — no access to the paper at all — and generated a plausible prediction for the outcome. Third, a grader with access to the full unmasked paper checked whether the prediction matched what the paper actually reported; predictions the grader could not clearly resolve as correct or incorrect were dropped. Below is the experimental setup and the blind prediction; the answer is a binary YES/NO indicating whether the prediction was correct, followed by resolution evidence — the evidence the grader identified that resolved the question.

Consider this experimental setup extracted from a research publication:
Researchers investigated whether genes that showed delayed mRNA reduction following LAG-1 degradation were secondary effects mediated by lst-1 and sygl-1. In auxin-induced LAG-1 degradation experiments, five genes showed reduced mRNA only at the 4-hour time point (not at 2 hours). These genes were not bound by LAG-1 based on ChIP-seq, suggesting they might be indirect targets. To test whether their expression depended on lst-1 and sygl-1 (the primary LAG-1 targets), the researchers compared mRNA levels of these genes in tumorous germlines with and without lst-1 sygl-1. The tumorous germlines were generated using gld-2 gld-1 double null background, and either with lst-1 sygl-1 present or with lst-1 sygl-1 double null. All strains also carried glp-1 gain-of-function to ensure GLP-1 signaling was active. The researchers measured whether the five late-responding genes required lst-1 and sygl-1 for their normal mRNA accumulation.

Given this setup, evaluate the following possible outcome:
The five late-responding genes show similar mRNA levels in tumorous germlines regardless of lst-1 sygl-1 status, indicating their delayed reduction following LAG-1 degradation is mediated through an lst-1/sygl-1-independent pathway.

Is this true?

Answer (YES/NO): NO